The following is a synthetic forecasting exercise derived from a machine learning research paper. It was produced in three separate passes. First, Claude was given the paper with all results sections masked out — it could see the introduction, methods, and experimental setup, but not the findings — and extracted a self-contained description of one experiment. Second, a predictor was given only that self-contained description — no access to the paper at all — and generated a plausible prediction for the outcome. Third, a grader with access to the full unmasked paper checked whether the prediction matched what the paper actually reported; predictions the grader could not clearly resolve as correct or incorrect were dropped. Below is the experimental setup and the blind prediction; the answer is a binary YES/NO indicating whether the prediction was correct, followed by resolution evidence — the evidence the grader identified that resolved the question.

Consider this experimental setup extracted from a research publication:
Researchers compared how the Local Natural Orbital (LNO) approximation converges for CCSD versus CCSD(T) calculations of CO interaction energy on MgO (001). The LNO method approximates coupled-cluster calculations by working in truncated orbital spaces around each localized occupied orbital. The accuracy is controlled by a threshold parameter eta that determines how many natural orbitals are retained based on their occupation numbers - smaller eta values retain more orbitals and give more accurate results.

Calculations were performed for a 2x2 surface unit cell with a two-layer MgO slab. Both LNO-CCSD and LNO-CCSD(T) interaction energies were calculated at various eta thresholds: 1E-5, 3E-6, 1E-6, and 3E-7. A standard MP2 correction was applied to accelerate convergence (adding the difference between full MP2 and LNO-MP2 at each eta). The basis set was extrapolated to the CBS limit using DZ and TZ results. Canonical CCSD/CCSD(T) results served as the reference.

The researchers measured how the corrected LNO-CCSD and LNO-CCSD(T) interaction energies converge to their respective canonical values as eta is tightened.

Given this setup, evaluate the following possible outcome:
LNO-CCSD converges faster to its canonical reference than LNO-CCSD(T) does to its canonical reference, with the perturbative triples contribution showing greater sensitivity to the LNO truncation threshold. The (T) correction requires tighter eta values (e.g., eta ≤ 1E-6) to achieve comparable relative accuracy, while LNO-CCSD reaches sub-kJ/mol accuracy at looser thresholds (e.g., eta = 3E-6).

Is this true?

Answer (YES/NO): NO